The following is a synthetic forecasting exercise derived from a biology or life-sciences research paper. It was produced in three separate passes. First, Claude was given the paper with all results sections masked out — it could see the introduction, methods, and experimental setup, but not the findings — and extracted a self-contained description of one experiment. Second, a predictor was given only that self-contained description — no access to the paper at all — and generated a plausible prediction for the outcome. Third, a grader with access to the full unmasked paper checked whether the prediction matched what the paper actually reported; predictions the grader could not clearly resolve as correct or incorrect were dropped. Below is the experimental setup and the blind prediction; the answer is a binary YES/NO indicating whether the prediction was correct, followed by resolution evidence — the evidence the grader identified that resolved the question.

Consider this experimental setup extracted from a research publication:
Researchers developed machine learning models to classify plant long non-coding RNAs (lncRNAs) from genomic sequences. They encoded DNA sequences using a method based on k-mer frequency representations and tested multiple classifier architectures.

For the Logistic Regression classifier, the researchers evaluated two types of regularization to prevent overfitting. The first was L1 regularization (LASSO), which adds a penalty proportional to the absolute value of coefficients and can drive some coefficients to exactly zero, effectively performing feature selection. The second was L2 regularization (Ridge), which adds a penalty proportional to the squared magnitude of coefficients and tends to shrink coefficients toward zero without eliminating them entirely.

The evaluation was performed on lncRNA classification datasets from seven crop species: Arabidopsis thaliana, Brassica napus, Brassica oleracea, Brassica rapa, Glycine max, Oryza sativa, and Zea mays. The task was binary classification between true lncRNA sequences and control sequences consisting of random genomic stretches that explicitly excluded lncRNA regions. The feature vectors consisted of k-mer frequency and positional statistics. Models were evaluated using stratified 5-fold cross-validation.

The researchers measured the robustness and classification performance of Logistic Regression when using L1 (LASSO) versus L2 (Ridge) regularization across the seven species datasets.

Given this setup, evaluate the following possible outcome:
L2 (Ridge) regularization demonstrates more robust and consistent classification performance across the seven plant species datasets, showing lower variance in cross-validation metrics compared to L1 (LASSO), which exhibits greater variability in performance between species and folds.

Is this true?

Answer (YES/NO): YES